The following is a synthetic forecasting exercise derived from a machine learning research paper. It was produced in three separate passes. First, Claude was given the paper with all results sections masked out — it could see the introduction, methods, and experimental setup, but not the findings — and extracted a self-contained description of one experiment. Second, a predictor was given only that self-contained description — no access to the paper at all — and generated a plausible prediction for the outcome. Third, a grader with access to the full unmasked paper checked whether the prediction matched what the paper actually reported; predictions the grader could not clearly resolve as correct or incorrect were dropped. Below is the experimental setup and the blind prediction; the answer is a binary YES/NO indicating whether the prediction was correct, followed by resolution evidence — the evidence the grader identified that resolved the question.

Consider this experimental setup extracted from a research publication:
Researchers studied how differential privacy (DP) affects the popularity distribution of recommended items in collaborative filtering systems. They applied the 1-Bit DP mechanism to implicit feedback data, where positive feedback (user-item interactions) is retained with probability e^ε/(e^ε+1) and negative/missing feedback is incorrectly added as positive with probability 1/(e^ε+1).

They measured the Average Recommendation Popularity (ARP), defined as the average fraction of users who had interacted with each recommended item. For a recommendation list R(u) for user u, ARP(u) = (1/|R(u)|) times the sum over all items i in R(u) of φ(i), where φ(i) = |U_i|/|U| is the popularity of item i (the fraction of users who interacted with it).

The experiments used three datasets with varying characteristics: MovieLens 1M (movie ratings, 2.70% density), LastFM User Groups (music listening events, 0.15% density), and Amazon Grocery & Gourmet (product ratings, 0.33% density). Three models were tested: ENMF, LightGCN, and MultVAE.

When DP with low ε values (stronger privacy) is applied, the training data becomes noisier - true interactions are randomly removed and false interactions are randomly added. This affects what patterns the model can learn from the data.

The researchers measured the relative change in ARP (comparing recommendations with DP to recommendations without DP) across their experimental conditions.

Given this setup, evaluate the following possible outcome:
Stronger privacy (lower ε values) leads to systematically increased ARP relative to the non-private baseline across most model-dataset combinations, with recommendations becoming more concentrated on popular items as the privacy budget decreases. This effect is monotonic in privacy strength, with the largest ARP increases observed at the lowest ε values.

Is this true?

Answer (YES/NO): YES